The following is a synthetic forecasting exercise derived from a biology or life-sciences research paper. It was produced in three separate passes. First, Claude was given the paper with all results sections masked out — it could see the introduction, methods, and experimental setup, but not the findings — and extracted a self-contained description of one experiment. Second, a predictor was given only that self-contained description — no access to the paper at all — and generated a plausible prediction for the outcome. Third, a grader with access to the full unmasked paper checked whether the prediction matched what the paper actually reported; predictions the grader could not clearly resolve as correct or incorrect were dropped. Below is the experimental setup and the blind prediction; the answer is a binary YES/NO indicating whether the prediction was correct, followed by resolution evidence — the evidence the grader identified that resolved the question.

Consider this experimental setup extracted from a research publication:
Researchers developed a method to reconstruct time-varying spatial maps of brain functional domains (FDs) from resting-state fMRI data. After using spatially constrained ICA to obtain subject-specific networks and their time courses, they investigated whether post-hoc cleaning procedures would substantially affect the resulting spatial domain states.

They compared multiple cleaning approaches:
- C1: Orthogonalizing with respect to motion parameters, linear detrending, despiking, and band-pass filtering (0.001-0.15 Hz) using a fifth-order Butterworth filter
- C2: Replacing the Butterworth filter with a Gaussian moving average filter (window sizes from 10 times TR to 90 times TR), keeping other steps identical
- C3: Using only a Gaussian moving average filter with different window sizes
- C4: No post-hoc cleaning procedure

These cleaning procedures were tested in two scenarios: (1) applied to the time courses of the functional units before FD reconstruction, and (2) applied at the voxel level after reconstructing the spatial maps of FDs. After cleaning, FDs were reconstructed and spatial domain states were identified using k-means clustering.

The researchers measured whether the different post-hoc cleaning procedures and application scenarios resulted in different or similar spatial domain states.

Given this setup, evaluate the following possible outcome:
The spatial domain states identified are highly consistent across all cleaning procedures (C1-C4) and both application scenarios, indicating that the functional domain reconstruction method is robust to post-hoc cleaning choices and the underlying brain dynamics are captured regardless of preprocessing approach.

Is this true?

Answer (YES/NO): YES